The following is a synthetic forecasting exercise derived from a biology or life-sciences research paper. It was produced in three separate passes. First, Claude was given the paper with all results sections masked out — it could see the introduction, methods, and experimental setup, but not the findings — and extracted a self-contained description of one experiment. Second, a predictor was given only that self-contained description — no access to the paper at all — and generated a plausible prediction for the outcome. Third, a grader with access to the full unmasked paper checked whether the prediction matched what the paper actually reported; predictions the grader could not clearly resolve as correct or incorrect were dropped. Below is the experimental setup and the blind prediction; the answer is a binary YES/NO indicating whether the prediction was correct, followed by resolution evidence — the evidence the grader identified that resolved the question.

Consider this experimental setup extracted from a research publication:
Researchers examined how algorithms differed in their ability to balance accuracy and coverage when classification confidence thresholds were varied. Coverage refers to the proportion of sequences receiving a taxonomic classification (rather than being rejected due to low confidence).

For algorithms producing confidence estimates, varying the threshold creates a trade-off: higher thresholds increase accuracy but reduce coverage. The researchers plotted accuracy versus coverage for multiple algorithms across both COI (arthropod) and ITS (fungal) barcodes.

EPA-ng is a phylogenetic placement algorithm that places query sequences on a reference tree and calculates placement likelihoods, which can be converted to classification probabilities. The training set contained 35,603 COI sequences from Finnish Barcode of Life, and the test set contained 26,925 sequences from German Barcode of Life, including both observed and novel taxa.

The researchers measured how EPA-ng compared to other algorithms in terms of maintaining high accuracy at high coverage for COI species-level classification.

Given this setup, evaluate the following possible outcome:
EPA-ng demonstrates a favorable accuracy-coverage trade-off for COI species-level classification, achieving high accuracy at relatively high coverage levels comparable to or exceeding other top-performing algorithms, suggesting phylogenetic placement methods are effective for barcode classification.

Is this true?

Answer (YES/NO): YES